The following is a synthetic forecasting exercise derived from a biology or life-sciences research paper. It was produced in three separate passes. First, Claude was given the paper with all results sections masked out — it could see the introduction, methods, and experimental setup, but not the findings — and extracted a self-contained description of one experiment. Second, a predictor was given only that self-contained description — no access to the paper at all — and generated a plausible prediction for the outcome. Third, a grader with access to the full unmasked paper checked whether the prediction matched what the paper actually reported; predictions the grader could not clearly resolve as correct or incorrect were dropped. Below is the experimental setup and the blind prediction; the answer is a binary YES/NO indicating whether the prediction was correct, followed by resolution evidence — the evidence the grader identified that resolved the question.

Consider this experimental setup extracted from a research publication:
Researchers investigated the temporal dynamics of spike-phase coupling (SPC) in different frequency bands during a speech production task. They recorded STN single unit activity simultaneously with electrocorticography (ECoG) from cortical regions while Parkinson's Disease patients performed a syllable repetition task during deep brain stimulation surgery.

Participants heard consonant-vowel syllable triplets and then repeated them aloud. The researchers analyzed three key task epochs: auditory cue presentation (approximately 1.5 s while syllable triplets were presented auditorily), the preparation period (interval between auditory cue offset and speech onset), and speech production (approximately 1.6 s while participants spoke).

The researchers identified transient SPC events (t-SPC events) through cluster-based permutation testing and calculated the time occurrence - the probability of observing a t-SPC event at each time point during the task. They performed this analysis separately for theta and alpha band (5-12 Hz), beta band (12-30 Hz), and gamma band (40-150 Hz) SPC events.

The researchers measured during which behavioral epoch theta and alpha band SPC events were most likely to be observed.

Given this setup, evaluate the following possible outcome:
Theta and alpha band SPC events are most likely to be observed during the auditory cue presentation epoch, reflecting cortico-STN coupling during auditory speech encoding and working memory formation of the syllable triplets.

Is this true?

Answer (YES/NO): NO